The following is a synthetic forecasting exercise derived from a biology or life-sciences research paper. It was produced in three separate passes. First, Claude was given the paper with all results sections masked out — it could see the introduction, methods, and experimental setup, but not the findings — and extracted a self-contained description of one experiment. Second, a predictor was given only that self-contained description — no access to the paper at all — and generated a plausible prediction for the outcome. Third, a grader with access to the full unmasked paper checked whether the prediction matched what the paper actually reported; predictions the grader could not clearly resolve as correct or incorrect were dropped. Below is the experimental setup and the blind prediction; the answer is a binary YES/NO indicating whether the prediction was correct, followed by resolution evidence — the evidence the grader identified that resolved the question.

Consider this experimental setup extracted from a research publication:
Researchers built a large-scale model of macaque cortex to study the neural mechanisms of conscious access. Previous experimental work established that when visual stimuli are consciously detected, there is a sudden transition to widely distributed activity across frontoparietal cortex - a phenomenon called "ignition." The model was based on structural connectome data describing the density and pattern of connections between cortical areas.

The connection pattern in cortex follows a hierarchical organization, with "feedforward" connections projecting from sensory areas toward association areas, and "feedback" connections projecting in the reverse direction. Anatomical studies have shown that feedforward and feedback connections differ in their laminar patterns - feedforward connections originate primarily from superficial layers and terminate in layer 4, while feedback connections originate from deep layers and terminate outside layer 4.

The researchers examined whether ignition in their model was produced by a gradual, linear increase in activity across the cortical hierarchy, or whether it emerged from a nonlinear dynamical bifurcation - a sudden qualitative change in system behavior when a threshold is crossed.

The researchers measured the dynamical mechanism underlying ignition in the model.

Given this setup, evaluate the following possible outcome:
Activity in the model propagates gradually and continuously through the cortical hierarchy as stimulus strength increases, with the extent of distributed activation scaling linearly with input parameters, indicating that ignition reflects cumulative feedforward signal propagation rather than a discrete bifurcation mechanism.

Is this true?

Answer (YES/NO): NO